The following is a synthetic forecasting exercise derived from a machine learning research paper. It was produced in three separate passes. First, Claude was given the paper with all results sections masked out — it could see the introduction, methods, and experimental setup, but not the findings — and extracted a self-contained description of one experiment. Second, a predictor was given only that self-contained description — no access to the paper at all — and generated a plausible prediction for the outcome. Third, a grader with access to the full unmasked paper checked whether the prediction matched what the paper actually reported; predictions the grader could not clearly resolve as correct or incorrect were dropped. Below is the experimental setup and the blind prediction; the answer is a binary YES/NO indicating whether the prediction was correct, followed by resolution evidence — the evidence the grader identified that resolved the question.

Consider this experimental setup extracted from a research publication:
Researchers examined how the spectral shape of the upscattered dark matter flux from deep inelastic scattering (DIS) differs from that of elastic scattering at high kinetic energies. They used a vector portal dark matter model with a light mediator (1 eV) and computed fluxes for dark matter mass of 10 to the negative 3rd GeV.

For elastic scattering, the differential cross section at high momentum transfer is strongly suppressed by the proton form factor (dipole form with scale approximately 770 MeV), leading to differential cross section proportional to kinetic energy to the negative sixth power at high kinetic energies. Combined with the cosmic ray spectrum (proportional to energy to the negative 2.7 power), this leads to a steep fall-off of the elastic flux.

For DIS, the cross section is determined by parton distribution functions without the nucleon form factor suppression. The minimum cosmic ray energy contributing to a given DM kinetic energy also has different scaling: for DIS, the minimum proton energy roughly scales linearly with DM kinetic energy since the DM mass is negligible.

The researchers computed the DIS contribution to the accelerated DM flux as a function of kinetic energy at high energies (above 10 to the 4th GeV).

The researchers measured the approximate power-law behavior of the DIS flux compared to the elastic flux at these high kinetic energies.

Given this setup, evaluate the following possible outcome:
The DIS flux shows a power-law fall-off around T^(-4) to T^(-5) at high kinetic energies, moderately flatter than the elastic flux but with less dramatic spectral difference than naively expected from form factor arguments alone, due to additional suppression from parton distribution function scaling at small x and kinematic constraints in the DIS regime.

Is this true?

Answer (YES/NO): NO